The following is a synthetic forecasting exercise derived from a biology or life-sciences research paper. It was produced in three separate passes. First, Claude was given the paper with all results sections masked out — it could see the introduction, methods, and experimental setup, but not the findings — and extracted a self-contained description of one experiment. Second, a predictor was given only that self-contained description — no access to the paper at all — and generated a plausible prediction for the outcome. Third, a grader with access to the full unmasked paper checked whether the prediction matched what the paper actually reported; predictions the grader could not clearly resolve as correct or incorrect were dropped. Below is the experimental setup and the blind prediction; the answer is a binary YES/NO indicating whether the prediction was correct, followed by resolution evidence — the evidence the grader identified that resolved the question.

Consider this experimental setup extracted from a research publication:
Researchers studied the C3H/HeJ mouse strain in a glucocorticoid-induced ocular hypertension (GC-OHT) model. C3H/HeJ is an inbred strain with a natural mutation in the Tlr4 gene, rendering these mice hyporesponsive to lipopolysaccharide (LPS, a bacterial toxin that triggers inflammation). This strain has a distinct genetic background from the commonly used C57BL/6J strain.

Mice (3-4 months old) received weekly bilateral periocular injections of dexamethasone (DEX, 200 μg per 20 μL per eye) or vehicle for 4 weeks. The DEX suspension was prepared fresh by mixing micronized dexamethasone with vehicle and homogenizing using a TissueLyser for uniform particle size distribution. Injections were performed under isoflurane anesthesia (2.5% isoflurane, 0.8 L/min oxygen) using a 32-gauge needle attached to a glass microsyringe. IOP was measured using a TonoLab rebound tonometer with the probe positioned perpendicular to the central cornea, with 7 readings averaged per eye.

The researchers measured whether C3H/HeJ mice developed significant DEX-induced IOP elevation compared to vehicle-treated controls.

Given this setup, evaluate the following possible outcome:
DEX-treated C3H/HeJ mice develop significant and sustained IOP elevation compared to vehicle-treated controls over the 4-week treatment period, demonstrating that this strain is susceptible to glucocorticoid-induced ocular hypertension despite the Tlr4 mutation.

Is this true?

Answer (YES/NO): YES